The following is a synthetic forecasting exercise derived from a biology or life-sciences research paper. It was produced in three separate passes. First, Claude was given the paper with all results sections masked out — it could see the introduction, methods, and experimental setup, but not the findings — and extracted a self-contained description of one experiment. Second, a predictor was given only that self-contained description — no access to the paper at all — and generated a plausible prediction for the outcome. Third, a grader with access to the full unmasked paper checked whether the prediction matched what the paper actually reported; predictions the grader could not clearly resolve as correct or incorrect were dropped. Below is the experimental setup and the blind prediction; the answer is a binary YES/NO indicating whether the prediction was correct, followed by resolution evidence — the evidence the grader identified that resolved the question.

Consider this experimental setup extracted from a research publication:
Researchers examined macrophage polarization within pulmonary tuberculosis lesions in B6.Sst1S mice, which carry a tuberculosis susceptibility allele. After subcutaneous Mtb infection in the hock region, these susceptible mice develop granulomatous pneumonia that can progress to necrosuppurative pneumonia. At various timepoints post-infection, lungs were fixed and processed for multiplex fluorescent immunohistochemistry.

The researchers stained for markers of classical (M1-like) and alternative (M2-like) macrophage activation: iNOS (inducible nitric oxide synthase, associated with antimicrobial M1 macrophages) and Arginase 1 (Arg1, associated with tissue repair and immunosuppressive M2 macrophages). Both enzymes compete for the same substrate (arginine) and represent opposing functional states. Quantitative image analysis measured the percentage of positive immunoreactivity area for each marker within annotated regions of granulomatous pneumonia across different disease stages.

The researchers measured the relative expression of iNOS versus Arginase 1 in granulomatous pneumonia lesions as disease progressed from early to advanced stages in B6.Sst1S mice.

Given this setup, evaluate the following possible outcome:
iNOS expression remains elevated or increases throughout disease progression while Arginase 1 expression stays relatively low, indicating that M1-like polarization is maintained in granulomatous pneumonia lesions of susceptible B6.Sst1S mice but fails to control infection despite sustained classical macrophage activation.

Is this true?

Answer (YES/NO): NO